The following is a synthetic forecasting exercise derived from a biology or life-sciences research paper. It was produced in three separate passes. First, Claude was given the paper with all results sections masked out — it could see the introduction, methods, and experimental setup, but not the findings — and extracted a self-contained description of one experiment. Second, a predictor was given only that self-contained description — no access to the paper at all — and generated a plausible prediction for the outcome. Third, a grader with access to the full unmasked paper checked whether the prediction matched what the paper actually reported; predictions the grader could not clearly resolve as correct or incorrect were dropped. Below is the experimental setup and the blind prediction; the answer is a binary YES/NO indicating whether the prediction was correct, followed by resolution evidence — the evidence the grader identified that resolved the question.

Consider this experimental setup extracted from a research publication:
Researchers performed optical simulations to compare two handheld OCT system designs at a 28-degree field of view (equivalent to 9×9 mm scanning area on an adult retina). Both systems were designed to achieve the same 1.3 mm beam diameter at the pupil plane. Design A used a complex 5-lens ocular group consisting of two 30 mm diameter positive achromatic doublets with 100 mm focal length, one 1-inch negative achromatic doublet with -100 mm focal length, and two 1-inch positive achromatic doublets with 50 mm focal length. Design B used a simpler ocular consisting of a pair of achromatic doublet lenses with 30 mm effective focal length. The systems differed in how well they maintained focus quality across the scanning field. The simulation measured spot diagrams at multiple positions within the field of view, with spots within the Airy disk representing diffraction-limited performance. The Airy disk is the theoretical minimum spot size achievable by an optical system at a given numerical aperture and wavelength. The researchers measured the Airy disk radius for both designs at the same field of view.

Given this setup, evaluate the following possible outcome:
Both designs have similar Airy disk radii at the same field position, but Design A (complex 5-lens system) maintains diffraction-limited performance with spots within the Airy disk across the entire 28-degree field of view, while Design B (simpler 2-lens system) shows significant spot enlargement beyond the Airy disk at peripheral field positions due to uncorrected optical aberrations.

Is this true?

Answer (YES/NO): YES